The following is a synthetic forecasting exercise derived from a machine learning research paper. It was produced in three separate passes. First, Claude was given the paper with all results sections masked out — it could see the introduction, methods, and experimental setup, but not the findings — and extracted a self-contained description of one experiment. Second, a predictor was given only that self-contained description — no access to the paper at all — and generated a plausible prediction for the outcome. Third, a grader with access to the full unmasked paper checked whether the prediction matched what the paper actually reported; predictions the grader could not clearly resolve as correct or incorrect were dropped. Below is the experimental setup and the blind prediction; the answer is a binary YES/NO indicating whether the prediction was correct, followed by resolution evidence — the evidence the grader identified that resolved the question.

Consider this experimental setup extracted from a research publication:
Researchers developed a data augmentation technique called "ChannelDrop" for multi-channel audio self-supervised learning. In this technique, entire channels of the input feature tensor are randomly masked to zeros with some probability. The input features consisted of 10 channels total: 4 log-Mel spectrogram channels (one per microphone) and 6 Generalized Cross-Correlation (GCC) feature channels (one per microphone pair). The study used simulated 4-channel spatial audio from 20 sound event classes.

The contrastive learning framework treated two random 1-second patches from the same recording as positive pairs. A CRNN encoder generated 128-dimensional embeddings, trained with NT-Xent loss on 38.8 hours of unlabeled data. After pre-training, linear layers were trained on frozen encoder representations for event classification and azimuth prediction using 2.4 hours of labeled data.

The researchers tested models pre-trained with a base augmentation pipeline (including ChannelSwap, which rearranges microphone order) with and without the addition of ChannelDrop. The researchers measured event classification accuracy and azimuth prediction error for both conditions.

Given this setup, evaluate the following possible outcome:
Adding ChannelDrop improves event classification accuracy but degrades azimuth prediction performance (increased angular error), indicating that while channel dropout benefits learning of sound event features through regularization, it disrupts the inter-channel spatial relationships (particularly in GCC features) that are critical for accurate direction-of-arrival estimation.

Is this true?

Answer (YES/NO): NO